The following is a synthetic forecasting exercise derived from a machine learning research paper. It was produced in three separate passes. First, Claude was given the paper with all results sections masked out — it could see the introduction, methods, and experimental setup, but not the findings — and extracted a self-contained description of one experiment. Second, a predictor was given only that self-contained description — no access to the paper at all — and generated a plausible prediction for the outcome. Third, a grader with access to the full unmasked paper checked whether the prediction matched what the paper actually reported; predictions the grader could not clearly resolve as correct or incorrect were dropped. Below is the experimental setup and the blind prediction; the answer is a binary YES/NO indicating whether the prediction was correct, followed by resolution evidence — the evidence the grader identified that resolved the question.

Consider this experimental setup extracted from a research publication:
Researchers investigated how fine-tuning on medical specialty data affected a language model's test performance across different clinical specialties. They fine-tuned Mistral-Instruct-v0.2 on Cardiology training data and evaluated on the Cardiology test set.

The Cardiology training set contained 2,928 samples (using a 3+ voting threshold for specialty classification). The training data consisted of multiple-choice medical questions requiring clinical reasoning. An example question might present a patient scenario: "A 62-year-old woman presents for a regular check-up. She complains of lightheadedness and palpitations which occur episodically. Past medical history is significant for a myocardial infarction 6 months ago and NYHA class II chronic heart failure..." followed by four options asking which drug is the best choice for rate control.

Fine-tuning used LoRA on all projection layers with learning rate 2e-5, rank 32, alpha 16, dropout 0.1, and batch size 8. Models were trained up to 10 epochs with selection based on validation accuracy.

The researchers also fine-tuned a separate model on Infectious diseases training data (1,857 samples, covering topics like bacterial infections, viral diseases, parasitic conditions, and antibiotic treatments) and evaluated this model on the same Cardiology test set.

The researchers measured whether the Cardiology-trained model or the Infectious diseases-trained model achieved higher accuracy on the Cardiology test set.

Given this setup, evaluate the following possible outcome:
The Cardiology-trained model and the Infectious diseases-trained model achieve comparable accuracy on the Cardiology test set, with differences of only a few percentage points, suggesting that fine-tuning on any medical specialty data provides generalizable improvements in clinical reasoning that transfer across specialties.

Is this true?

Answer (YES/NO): NO